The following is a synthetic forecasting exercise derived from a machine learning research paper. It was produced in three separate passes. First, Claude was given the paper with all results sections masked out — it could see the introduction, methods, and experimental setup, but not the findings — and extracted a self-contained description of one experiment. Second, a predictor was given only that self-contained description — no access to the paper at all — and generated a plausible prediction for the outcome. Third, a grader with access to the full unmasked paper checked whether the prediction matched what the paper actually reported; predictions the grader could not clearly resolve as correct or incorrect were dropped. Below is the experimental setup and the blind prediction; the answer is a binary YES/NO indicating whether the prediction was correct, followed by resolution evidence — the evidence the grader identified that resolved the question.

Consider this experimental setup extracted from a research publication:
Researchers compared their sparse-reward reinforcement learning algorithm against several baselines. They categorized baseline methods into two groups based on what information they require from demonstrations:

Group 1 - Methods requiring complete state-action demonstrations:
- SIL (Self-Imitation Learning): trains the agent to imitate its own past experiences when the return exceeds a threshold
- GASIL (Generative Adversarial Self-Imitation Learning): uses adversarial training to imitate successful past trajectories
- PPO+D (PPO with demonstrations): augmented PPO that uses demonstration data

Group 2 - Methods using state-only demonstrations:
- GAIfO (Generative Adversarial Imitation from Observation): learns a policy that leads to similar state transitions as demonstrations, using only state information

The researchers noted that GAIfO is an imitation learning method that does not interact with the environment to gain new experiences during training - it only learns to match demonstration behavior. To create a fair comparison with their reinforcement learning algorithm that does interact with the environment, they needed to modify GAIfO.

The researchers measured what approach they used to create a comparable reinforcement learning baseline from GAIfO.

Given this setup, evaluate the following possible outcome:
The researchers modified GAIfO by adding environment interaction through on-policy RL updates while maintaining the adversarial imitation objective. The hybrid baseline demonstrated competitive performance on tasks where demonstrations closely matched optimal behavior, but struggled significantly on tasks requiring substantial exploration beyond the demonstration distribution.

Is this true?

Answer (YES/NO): NO